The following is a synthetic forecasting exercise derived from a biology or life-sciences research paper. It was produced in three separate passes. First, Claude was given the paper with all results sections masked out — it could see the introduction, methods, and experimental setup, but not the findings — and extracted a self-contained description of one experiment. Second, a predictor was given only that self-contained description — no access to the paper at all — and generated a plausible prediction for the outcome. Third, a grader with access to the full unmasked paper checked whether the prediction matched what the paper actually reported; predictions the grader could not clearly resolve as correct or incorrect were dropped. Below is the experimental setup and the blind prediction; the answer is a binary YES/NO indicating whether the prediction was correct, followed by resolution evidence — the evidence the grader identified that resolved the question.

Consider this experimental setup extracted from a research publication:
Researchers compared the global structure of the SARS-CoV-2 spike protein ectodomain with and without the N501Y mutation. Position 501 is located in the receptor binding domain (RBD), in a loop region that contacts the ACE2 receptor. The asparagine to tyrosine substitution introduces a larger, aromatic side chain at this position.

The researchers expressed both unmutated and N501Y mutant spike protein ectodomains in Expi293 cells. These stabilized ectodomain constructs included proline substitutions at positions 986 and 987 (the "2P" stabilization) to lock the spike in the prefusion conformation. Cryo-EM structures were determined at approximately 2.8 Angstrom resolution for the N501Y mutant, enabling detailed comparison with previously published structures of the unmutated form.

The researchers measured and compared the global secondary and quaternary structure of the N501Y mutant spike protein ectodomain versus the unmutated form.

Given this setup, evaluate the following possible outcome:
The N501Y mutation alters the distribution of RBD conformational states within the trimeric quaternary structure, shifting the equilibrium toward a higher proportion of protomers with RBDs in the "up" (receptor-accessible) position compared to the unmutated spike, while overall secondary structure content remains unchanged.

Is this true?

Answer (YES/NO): NO